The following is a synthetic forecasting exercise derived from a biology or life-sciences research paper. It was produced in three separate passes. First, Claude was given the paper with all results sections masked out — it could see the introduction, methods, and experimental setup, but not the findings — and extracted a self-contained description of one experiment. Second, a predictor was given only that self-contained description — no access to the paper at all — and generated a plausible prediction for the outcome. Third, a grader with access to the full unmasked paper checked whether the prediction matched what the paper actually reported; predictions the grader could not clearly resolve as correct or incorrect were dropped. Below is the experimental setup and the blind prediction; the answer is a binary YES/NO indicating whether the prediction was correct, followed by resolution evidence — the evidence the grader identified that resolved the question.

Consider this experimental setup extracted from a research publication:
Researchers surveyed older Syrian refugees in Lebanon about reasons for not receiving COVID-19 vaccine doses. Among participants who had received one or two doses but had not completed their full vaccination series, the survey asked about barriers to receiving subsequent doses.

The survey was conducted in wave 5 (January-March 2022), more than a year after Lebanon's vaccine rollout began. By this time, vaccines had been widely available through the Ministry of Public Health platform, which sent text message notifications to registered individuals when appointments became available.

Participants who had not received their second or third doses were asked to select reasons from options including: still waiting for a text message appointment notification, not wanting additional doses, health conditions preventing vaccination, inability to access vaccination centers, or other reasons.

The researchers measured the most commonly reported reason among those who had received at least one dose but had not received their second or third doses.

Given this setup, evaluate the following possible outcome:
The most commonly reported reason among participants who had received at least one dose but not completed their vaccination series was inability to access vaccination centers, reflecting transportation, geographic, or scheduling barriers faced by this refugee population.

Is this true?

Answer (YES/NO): NO